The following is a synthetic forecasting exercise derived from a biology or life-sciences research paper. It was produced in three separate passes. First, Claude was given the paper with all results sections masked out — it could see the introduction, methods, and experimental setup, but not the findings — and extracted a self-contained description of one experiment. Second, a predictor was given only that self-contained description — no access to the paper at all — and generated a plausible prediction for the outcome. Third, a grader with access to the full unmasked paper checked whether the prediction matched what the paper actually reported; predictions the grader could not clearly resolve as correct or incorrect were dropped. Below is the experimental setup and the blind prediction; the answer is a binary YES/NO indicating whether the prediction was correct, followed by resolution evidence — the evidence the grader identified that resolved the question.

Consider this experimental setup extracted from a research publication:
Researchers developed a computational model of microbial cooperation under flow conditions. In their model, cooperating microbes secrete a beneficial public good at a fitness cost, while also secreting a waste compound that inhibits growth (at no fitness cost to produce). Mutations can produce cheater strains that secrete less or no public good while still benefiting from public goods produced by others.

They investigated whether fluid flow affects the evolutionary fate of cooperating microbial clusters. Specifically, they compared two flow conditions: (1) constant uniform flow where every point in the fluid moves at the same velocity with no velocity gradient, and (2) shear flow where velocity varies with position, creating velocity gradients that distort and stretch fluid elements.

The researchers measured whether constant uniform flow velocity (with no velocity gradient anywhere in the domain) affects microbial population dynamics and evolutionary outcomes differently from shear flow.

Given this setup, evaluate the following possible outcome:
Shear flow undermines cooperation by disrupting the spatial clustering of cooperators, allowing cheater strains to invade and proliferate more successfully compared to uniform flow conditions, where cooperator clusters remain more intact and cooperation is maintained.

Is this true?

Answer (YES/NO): NO